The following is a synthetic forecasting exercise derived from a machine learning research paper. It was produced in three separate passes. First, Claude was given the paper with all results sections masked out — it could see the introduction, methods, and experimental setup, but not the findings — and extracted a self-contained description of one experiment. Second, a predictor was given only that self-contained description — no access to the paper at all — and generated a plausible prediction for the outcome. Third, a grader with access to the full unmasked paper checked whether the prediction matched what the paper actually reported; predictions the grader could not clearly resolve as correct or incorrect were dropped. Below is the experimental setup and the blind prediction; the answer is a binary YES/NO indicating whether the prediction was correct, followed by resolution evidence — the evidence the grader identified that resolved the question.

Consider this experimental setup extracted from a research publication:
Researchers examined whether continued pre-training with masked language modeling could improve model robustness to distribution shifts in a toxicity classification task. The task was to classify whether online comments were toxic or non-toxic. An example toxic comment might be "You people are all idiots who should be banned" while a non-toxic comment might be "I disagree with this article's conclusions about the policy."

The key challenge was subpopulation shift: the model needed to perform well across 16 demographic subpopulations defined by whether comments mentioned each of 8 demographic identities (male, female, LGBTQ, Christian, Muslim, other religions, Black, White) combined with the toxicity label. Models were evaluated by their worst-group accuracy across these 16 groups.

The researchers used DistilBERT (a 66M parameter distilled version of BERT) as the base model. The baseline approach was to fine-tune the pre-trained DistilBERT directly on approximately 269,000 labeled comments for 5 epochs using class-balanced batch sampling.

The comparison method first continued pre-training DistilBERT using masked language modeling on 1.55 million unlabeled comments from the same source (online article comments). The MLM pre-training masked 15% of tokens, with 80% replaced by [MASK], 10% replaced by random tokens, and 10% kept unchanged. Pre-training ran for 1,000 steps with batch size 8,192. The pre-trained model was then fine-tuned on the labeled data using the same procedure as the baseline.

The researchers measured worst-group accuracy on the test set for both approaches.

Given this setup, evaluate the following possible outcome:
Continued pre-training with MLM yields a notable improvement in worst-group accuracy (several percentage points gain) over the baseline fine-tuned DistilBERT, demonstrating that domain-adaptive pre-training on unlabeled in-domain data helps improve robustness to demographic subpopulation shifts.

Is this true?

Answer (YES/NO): NO